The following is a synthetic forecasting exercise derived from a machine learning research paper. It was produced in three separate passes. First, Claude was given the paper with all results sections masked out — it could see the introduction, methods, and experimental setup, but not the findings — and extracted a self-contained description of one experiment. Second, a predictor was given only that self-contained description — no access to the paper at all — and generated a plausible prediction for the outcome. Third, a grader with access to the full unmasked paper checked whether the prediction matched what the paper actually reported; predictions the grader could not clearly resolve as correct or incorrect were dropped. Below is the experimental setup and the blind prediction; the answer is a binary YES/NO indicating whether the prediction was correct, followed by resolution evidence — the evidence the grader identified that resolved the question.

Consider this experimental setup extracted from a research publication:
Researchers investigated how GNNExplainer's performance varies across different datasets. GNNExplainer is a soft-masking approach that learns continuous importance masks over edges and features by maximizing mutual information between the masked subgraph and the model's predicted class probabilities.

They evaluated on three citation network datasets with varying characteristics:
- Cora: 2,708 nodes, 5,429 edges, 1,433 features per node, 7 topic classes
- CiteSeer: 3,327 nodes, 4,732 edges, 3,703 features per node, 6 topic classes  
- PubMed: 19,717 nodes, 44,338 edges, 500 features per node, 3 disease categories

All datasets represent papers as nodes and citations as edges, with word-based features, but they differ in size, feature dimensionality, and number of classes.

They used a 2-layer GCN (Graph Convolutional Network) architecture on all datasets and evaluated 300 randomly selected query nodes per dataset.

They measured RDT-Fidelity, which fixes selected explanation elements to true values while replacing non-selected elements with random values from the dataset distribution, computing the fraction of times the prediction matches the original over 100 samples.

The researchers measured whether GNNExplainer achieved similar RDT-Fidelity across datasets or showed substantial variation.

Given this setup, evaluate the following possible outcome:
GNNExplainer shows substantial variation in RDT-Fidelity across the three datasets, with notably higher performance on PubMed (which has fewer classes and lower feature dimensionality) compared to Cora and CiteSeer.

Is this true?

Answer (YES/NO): NO